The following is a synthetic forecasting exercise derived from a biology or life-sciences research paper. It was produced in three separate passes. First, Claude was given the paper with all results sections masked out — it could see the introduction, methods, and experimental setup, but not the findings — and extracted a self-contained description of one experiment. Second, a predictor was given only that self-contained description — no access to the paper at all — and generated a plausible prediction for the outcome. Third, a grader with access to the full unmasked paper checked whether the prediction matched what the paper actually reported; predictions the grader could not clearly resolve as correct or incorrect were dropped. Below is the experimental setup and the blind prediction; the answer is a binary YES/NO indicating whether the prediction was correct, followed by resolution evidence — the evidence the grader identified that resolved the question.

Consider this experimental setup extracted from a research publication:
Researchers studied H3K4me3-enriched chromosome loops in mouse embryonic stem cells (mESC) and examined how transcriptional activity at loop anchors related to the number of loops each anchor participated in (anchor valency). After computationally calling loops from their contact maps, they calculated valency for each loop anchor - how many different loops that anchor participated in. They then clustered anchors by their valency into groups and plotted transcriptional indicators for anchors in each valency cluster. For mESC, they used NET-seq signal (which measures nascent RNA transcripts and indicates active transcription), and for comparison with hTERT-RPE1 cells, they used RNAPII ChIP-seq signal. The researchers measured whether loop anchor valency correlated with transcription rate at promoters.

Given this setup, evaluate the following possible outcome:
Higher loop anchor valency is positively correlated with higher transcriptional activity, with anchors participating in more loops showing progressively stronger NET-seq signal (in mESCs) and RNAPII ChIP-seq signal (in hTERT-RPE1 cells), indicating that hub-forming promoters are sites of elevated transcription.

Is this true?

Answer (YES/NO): YES